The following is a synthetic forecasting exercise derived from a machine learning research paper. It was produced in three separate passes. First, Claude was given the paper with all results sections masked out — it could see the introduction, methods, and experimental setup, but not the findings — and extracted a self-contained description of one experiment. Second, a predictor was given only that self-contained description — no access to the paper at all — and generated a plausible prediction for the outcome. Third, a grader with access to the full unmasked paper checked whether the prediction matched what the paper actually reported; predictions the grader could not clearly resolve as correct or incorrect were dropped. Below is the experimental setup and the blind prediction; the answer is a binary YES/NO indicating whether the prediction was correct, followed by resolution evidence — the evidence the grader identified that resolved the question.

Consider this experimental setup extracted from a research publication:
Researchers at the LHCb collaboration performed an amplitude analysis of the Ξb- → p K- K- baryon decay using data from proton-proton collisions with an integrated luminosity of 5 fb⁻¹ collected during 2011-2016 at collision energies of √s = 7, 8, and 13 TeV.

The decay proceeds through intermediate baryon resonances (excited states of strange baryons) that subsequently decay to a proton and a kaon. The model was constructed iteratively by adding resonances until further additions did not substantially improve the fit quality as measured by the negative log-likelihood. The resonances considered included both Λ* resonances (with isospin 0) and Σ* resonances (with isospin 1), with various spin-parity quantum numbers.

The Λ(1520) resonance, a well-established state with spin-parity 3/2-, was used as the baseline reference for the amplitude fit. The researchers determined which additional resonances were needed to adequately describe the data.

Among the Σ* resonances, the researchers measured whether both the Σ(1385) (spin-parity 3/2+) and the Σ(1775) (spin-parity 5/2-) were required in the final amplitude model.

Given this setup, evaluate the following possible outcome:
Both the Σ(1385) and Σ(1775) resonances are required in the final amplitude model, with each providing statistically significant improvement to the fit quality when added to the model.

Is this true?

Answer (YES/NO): YES